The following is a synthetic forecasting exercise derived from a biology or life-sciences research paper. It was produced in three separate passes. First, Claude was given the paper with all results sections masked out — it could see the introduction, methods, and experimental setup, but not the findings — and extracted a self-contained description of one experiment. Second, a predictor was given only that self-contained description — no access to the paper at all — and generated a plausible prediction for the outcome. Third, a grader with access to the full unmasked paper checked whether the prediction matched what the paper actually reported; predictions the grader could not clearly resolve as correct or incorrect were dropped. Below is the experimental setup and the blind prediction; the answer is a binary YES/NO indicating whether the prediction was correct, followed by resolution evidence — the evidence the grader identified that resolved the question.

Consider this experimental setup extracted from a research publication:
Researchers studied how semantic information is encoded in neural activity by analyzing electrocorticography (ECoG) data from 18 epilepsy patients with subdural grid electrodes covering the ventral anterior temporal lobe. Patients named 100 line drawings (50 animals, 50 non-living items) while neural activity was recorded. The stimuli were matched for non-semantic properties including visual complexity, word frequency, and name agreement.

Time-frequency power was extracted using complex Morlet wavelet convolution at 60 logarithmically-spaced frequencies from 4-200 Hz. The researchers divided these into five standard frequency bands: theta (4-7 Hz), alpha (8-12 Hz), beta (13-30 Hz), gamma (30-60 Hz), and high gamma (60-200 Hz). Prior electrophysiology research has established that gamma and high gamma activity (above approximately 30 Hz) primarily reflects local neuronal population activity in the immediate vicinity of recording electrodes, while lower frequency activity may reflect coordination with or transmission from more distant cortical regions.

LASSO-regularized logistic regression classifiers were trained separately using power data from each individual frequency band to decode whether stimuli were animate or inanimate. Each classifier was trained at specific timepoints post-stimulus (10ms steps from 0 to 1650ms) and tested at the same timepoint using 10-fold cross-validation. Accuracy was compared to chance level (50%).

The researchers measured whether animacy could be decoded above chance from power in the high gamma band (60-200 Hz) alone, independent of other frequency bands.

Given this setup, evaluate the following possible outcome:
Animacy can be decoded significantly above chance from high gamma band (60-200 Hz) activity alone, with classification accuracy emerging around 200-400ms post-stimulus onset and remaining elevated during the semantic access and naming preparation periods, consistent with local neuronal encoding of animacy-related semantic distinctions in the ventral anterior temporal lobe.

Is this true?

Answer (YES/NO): YES